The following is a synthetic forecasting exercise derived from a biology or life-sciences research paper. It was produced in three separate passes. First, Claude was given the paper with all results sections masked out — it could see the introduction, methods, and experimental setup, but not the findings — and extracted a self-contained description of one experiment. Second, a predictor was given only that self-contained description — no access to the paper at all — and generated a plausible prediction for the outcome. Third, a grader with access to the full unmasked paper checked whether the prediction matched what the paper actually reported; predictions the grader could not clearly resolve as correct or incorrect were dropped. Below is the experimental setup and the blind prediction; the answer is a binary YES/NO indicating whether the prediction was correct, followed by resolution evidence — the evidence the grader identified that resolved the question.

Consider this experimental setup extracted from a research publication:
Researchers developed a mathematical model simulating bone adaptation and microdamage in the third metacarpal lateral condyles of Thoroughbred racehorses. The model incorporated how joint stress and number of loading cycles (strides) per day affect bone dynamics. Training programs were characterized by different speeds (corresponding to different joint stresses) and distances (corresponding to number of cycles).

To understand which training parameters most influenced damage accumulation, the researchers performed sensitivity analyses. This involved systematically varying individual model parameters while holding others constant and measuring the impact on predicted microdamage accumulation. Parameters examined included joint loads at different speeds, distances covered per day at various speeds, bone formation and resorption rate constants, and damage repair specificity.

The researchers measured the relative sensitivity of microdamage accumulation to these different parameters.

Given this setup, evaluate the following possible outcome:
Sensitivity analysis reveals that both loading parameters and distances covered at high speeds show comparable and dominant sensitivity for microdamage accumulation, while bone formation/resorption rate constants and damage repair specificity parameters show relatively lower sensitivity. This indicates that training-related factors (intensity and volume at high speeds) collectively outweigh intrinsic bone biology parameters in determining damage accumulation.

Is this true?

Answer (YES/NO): YES